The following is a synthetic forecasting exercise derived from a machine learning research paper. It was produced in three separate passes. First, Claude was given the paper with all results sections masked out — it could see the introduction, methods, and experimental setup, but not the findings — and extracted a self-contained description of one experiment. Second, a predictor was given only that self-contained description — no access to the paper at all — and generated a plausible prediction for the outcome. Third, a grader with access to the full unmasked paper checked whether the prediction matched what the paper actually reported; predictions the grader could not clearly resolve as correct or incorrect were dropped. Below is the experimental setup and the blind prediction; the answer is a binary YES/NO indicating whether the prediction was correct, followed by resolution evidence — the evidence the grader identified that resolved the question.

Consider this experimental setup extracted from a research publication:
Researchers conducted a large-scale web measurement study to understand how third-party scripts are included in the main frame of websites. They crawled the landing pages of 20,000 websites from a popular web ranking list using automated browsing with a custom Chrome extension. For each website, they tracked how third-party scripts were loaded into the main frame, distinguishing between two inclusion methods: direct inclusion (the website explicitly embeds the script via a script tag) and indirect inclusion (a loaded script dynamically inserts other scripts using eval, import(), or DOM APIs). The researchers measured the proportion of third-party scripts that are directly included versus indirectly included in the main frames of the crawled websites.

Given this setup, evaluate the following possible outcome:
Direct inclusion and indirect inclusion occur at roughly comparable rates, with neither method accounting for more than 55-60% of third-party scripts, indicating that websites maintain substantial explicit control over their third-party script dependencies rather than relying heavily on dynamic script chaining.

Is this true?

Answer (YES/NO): NO